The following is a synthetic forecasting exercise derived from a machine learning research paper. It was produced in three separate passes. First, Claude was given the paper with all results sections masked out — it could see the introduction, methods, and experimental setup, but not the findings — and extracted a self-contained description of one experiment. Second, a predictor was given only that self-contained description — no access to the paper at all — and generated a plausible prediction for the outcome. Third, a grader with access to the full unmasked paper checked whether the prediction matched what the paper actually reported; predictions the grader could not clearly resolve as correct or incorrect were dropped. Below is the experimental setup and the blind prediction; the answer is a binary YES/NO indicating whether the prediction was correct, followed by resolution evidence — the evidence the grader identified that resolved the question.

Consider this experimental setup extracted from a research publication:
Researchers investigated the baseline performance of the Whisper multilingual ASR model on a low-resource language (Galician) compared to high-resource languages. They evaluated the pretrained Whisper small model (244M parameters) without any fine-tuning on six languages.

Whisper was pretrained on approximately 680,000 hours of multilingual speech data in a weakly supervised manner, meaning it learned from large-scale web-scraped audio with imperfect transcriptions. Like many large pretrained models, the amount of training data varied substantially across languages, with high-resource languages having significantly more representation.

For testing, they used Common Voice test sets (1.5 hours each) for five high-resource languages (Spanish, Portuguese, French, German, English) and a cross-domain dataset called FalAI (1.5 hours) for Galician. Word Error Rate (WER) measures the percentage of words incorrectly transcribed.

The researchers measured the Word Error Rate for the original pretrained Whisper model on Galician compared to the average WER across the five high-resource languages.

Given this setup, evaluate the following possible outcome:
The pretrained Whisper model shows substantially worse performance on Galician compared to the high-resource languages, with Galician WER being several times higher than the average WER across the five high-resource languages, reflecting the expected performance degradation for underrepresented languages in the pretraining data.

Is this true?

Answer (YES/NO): YES